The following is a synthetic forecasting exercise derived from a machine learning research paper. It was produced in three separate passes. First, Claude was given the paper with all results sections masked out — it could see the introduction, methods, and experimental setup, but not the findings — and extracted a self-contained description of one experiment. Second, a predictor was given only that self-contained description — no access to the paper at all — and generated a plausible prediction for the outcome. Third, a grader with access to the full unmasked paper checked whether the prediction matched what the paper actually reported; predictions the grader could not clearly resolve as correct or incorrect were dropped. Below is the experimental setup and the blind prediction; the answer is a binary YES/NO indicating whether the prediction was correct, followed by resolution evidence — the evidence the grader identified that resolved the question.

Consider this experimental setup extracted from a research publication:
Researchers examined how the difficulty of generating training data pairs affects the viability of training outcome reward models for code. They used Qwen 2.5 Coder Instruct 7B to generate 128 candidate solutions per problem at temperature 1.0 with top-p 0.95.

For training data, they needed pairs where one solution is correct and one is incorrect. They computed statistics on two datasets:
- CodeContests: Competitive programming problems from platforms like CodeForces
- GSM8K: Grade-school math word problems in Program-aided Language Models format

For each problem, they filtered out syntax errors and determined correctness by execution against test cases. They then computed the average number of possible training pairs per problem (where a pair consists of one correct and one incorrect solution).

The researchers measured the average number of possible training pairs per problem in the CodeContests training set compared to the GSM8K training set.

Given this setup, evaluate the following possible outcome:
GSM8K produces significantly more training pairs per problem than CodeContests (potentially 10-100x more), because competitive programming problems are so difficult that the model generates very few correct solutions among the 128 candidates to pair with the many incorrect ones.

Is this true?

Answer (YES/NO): NO